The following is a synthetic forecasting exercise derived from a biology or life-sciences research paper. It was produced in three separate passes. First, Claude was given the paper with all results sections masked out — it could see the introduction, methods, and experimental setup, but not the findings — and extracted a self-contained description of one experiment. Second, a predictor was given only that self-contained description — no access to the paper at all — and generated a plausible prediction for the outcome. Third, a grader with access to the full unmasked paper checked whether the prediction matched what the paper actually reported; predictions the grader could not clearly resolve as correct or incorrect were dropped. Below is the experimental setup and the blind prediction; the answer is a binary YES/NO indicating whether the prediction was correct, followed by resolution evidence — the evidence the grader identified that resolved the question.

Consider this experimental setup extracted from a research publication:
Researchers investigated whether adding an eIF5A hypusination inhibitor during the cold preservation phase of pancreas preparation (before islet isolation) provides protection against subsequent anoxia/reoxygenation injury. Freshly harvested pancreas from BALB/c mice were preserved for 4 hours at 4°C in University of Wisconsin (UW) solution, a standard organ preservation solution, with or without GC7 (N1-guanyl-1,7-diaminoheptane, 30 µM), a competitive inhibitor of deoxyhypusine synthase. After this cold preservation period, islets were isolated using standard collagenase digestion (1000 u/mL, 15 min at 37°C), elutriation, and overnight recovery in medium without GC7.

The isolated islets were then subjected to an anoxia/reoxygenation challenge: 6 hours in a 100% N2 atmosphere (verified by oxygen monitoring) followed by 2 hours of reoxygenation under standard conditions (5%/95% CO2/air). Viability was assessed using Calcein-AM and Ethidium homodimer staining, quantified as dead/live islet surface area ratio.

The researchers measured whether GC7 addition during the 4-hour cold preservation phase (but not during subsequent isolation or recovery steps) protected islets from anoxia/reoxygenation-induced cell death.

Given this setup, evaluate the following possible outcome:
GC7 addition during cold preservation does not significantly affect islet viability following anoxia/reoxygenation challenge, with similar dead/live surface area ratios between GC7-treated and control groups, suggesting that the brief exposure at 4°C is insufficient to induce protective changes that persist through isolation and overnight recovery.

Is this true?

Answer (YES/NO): NO